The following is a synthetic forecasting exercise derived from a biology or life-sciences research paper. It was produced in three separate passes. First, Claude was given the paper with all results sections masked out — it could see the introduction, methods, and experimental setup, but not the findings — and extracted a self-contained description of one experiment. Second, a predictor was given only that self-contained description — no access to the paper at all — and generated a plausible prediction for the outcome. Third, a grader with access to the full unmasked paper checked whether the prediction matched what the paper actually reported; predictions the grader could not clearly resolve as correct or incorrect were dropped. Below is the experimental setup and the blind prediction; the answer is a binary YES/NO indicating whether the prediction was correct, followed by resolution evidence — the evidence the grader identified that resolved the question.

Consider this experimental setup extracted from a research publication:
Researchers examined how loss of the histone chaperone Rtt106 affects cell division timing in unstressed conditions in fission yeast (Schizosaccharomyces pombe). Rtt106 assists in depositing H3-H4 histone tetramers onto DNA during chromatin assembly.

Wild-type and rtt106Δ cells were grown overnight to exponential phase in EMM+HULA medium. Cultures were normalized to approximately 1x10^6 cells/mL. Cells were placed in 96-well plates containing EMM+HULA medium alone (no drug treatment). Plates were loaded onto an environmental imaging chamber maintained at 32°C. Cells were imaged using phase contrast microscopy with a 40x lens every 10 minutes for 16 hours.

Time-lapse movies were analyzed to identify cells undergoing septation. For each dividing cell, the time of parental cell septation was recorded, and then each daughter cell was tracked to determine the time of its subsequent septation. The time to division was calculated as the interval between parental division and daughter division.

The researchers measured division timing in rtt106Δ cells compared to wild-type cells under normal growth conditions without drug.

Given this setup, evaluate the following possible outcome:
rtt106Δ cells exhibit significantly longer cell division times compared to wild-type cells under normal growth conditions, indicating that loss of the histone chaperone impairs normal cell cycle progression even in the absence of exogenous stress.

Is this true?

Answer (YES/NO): YES